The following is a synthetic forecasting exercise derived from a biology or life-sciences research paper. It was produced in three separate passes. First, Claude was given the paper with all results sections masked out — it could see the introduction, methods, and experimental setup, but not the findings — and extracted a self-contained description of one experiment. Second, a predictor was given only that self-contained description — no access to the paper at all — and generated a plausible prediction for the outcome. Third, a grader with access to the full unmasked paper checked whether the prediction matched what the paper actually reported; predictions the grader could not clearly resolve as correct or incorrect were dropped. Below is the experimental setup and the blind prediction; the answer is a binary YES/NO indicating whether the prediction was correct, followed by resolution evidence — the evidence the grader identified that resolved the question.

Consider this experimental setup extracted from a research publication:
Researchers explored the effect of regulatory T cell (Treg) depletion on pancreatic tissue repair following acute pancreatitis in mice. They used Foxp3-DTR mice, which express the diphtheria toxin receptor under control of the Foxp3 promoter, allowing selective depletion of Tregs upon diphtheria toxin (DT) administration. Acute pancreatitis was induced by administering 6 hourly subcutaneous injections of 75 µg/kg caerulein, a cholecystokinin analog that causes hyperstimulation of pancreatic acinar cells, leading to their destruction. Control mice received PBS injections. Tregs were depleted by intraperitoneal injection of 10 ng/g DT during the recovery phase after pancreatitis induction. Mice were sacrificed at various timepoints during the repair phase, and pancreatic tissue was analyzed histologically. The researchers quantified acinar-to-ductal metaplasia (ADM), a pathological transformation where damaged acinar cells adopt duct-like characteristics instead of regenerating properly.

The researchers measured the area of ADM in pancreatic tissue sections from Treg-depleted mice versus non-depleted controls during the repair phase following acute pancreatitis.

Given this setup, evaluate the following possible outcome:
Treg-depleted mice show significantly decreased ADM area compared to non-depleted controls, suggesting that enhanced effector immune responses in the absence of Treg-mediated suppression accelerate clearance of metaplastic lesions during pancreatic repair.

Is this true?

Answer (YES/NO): NO